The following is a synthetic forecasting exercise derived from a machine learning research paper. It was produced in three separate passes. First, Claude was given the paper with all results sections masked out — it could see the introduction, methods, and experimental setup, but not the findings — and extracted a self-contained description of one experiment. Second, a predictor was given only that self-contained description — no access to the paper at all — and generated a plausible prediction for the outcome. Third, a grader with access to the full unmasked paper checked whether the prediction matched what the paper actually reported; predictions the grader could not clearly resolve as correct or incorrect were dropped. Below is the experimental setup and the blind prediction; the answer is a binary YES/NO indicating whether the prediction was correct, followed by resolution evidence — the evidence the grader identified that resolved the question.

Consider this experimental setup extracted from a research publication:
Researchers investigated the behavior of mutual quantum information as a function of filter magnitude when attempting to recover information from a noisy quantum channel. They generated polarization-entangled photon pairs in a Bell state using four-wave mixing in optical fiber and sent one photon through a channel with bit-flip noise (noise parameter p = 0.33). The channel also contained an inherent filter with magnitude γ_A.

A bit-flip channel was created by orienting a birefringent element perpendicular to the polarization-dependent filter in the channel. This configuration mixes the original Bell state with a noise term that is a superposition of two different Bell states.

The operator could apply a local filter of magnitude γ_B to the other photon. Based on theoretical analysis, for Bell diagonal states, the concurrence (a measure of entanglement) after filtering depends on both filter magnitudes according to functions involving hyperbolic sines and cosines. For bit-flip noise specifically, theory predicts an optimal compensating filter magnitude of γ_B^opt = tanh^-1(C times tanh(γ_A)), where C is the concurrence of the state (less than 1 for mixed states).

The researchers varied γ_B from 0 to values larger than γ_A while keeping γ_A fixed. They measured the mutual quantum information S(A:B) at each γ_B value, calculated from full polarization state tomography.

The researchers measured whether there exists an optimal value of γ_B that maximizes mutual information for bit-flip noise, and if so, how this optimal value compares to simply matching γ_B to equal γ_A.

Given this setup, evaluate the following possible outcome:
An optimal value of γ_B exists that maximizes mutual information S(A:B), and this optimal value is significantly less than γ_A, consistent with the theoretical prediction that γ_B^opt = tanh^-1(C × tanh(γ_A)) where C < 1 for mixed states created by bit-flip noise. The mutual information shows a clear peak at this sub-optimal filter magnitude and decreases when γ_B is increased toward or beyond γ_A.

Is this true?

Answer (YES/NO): YES